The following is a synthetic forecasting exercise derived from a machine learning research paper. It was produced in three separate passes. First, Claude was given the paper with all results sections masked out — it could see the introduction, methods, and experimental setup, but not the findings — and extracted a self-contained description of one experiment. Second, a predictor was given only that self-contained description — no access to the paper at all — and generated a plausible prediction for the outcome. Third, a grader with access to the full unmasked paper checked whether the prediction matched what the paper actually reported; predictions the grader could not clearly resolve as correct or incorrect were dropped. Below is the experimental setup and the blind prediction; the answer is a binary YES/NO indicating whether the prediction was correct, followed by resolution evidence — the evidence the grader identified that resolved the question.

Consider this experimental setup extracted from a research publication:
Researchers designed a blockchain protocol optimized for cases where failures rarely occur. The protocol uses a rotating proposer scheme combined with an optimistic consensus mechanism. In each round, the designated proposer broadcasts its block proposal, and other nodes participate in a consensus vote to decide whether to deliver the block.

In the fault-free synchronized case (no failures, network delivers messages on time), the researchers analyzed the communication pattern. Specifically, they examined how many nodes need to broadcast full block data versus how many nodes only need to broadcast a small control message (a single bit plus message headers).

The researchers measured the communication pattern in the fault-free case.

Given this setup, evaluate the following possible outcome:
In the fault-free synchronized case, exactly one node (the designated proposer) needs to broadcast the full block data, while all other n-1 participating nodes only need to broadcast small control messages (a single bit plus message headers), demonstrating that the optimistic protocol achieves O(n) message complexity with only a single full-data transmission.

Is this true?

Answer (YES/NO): YES